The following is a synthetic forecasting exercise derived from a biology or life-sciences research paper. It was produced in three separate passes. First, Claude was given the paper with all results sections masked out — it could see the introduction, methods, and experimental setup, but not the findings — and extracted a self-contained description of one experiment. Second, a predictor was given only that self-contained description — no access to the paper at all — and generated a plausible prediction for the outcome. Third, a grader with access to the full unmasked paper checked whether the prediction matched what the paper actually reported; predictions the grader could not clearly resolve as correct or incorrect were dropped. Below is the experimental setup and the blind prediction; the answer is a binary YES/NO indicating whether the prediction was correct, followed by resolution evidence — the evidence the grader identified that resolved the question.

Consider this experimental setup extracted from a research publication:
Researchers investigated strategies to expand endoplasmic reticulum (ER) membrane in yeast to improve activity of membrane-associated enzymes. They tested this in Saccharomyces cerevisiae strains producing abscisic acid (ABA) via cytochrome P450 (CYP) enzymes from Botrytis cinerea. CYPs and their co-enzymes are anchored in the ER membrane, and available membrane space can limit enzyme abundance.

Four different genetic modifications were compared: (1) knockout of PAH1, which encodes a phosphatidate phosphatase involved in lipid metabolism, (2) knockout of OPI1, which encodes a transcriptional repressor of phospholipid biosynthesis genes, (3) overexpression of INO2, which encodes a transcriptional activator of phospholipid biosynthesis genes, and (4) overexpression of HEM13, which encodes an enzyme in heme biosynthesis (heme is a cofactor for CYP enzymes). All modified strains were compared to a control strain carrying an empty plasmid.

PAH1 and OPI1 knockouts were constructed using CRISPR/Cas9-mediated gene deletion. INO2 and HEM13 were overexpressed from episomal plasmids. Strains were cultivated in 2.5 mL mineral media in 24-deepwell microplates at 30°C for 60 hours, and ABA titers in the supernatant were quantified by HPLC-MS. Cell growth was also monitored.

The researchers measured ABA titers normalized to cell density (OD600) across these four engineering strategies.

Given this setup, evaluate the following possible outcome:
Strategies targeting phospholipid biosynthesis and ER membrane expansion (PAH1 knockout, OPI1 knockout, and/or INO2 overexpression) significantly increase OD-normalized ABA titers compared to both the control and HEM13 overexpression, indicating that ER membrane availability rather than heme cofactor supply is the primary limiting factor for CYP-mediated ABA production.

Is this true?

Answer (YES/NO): NO